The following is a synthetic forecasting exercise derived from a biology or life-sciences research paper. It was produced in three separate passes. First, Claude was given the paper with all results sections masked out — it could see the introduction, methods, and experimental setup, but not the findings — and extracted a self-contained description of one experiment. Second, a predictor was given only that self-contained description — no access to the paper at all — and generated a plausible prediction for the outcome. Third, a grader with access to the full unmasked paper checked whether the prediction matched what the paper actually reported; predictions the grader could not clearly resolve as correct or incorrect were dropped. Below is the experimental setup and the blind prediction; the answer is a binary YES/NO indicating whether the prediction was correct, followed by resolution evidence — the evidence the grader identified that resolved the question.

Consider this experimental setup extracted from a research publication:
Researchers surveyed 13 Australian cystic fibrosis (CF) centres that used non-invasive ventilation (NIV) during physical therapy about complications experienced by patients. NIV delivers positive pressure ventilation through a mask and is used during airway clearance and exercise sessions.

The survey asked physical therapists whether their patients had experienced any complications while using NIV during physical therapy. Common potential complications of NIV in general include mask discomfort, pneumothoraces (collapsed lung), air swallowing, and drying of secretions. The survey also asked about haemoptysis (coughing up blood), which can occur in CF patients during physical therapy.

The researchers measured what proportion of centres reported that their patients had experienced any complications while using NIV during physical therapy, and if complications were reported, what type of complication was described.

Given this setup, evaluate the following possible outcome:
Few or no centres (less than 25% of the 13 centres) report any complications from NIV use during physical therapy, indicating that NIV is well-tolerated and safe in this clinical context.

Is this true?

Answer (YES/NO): YES